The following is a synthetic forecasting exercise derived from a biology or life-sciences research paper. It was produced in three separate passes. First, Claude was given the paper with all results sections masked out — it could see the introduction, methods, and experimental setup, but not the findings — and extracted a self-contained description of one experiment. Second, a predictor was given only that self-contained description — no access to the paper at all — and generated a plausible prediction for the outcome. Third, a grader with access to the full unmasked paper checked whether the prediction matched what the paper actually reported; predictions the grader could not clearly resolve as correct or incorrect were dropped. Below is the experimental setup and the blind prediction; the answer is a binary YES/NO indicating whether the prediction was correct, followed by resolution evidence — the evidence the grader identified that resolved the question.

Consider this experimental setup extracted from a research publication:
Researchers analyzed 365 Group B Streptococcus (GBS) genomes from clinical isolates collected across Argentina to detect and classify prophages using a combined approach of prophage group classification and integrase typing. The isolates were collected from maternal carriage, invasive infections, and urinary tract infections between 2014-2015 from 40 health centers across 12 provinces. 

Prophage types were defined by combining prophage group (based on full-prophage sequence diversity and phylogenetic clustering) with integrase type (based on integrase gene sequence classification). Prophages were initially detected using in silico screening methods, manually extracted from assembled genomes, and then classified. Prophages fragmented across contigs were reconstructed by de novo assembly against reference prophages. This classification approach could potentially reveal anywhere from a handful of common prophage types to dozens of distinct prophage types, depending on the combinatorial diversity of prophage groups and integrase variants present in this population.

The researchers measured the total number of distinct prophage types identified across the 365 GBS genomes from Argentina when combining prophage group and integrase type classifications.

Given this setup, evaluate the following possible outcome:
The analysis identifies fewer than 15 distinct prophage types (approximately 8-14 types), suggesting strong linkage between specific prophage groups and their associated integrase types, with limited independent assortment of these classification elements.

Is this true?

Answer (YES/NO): NO